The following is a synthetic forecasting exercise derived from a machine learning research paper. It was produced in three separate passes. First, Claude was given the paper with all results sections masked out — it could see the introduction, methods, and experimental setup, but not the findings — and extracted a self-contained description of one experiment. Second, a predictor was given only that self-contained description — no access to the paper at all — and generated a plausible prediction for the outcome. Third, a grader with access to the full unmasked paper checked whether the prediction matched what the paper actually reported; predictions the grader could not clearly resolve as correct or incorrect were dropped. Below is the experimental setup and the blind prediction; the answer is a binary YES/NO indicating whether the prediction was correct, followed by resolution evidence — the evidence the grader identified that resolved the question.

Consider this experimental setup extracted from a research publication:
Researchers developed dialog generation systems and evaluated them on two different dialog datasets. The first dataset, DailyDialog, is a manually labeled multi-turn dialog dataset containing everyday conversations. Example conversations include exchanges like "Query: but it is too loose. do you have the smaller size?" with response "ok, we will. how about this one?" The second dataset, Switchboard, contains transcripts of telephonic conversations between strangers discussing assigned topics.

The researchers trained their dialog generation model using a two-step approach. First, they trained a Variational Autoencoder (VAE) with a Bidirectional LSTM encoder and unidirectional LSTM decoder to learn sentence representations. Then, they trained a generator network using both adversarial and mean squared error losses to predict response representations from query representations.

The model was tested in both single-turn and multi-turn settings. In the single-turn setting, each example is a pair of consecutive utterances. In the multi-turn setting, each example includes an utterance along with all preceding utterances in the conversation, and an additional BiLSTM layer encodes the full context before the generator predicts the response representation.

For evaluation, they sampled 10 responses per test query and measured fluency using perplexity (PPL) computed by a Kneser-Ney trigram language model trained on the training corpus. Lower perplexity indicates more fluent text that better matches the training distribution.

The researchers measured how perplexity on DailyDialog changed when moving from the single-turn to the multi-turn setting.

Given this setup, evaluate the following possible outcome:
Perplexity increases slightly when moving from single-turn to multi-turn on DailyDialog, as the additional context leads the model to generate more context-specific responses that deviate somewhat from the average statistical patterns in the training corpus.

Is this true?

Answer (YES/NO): NO